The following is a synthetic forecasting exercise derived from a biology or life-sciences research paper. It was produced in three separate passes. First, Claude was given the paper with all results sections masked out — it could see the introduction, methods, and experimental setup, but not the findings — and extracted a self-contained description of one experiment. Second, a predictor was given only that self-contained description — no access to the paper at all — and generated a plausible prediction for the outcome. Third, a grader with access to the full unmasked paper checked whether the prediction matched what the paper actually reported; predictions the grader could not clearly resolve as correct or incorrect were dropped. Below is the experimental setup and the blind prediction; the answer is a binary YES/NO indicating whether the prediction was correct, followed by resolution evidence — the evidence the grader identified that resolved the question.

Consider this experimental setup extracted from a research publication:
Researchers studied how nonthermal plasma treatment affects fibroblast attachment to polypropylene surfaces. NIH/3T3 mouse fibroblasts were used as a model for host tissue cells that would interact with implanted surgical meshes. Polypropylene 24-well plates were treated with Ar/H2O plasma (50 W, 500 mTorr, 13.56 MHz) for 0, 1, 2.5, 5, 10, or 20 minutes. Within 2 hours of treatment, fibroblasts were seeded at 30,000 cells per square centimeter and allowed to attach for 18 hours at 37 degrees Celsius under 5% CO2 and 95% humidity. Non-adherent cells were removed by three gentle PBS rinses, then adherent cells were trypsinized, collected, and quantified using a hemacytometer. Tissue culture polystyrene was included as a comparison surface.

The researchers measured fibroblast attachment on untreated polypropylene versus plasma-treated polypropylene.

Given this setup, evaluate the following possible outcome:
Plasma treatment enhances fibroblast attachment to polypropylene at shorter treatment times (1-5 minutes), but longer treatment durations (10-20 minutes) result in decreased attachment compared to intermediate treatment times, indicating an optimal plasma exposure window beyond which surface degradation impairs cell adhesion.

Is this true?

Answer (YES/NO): NO